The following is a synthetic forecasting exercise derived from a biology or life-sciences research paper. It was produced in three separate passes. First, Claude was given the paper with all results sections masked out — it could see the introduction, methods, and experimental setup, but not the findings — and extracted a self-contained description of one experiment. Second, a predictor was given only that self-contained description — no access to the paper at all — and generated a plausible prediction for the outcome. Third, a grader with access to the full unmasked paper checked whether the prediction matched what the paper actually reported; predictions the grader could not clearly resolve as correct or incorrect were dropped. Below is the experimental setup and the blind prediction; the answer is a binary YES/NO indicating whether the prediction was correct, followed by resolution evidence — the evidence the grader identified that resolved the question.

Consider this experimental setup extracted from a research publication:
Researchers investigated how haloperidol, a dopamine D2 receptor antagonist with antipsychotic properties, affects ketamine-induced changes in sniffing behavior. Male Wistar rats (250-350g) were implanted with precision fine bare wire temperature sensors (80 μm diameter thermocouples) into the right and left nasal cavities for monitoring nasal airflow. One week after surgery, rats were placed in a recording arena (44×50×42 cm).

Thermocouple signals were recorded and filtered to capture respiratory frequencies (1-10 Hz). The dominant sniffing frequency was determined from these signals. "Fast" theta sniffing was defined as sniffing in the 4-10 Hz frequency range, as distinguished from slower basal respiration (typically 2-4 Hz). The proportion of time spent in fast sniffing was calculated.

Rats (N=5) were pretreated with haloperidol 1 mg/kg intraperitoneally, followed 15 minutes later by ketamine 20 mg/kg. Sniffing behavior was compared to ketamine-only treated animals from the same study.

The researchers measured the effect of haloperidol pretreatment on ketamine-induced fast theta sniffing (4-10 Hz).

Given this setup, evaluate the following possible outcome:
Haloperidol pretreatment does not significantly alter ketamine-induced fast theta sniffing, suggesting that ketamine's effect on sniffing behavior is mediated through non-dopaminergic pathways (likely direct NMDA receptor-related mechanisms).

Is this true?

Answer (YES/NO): NO